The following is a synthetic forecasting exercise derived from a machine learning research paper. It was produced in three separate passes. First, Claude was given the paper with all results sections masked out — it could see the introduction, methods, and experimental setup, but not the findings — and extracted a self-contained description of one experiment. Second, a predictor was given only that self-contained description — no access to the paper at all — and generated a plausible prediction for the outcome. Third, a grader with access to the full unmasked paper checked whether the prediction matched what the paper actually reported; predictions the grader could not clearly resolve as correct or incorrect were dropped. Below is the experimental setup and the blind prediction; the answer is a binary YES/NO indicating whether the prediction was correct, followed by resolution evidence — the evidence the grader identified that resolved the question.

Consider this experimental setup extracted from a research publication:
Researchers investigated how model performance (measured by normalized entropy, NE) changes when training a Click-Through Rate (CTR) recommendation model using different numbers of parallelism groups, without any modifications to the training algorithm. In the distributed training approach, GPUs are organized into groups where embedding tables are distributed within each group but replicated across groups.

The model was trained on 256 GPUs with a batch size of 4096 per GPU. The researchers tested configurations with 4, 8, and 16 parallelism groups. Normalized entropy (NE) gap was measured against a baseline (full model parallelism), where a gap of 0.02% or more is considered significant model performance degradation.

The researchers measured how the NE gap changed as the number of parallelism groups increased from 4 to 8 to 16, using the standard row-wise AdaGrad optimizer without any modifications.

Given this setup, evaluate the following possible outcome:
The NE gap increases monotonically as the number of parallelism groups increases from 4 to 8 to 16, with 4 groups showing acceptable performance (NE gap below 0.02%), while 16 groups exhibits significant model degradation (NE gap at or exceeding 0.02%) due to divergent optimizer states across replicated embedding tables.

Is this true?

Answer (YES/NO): NO